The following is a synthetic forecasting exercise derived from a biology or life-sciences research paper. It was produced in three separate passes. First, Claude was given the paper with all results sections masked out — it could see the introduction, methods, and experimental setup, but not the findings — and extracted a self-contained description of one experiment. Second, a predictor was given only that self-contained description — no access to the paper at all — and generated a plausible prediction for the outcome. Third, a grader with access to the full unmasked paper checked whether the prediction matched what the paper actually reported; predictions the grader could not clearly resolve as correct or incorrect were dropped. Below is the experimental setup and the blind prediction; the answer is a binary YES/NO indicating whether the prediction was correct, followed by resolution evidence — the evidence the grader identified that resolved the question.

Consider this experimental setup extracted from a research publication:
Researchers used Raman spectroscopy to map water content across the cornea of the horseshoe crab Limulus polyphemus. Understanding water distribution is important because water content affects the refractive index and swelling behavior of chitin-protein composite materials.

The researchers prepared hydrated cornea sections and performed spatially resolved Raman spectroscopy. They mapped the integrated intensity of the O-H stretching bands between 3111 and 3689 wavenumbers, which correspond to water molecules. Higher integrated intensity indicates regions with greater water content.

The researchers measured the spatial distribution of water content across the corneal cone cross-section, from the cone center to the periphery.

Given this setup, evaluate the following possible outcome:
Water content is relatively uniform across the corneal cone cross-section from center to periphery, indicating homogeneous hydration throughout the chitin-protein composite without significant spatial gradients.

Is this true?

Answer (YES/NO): NO